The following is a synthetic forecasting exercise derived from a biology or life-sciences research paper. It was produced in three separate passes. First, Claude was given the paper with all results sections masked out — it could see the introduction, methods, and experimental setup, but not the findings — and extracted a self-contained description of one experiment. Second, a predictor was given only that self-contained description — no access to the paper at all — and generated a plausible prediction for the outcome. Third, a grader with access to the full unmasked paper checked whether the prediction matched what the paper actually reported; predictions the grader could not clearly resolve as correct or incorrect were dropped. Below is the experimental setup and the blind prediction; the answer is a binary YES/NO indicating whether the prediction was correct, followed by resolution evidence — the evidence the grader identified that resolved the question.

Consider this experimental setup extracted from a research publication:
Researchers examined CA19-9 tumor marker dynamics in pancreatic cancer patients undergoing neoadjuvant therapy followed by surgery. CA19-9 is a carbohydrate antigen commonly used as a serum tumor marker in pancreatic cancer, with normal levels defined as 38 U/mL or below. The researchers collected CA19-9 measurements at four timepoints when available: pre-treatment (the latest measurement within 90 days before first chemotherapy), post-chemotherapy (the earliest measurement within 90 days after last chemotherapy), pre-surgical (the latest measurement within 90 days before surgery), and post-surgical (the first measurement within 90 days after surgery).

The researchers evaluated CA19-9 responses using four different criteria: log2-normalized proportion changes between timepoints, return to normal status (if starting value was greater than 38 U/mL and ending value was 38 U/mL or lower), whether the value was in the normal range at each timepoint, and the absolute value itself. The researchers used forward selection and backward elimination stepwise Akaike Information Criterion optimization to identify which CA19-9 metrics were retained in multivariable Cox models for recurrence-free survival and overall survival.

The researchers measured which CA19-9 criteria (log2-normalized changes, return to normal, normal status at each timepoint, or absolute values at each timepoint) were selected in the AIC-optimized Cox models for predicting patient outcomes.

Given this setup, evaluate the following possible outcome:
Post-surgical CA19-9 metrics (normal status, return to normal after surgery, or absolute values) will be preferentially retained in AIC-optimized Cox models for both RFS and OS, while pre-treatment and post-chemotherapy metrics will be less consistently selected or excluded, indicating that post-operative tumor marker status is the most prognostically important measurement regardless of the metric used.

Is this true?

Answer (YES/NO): NO